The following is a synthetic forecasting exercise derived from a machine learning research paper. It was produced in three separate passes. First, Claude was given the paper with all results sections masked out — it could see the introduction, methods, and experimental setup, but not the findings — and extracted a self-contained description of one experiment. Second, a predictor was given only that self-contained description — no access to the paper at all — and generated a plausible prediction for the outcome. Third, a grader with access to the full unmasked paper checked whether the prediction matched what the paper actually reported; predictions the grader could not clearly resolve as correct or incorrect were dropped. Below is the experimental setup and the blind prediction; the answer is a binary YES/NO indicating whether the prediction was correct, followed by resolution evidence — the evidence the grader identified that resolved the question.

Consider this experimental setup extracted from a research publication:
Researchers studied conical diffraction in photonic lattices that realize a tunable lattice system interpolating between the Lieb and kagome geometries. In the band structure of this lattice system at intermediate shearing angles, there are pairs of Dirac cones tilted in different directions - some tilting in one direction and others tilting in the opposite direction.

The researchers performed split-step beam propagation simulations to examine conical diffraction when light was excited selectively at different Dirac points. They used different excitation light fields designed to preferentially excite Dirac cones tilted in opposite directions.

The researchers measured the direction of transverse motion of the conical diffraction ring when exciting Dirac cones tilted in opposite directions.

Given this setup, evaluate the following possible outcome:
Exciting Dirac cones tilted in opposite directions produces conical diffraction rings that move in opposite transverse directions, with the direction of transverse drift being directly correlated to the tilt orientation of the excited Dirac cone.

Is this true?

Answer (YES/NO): YES